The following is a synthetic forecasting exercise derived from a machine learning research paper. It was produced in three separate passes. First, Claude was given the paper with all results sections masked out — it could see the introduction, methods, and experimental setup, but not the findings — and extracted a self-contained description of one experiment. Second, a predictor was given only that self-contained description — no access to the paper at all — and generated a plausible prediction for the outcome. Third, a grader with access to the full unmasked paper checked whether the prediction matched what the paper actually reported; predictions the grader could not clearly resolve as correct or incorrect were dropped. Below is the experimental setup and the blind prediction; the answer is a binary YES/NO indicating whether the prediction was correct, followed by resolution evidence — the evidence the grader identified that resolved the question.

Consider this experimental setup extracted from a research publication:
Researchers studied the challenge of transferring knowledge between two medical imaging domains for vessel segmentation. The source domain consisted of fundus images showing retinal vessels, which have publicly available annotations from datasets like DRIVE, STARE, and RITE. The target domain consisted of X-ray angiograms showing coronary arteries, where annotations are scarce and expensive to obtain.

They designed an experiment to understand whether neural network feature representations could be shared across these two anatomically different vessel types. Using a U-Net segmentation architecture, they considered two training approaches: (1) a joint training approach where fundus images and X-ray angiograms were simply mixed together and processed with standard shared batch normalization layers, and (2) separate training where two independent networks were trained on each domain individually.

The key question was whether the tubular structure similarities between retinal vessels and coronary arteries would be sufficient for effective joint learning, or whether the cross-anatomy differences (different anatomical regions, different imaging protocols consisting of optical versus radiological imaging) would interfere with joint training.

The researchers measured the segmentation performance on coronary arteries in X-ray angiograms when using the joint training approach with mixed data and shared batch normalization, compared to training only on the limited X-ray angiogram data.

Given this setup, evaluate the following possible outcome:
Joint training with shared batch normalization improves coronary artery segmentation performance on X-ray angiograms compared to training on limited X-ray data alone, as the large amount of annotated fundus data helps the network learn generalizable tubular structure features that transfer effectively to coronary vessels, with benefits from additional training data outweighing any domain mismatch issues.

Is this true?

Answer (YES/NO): YES